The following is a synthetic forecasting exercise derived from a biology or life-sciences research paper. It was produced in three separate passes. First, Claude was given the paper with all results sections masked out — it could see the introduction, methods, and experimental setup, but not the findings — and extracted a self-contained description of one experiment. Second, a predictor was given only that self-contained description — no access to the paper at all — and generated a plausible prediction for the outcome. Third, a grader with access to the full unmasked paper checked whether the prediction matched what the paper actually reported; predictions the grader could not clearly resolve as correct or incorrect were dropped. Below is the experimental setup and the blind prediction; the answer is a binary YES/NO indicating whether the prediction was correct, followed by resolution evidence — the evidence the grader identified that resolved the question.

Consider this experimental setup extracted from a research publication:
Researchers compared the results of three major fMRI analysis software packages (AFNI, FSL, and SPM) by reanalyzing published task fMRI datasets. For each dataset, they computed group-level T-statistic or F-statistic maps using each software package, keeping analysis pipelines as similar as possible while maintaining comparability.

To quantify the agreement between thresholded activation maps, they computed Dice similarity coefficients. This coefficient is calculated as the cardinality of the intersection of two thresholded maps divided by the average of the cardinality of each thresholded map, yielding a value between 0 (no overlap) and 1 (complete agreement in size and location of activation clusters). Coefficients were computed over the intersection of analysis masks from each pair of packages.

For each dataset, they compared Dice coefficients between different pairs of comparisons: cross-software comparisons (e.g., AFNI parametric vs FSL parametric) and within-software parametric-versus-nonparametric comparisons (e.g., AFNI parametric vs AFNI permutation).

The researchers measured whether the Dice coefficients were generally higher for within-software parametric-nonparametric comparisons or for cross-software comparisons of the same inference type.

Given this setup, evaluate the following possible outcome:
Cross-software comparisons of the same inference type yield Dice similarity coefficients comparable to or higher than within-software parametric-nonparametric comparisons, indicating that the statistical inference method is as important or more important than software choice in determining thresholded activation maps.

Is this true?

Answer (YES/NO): NO